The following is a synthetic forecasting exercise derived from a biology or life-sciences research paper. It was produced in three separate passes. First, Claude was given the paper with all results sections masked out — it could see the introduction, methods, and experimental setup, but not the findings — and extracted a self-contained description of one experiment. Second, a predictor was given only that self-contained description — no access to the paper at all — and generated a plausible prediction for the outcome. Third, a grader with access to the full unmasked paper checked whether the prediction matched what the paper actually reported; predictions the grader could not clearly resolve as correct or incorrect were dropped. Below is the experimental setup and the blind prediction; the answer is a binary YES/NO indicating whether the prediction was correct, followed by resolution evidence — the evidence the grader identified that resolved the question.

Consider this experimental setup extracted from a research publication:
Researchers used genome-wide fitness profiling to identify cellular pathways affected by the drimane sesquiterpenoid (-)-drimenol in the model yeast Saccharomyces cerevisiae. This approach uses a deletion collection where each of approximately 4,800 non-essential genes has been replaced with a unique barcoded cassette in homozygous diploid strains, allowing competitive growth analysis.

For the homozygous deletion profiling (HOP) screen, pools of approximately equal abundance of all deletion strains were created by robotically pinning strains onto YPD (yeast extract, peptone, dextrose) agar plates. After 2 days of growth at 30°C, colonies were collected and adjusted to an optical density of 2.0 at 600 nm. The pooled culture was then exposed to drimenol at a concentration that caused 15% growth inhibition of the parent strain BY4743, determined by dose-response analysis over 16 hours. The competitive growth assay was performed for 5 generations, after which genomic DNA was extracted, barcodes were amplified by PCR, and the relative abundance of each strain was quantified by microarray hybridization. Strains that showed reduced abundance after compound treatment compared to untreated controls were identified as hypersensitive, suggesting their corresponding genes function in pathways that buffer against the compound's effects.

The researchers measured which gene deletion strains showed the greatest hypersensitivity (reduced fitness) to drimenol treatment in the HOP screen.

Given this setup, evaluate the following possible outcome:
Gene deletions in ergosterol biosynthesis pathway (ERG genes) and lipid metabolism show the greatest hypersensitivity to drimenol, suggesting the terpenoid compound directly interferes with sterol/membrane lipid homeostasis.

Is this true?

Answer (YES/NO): NO